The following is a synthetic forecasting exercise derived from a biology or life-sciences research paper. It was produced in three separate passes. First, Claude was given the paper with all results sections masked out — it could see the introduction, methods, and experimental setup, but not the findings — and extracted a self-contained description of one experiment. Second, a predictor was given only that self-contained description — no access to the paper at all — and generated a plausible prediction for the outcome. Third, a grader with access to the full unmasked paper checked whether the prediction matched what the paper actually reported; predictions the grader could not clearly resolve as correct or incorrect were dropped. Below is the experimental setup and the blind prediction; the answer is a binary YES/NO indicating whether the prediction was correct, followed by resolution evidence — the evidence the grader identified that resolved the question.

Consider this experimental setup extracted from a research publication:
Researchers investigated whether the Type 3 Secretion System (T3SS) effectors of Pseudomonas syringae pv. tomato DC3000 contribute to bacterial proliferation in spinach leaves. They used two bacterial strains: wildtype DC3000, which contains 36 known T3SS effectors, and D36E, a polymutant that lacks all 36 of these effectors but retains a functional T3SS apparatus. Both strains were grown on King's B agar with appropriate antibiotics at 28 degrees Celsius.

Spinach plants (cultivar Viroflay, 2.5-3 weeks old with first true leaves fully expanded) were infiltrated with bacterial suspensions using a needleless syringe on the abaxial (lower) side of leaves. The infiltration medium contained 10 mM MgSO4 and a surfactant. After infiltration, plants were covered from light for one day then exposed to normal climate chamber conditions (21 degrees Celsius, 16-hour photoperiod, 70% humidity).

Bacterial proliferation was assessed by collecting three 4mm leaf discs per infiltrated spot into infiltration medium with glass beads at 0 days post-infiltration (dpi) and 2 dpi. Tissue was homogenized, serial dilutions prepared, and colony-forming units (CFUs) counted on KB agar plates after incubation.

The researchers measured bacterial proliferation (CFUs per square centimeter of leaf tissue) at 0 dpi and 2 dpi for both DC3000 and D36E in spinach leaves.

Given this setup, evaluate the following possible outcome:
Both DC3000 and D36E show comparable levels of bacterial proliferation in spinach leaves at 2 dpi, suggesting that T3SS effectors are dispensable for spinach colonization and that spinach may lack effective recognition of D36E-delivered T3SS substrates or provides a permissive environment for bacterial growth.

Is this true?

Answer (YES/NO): NO